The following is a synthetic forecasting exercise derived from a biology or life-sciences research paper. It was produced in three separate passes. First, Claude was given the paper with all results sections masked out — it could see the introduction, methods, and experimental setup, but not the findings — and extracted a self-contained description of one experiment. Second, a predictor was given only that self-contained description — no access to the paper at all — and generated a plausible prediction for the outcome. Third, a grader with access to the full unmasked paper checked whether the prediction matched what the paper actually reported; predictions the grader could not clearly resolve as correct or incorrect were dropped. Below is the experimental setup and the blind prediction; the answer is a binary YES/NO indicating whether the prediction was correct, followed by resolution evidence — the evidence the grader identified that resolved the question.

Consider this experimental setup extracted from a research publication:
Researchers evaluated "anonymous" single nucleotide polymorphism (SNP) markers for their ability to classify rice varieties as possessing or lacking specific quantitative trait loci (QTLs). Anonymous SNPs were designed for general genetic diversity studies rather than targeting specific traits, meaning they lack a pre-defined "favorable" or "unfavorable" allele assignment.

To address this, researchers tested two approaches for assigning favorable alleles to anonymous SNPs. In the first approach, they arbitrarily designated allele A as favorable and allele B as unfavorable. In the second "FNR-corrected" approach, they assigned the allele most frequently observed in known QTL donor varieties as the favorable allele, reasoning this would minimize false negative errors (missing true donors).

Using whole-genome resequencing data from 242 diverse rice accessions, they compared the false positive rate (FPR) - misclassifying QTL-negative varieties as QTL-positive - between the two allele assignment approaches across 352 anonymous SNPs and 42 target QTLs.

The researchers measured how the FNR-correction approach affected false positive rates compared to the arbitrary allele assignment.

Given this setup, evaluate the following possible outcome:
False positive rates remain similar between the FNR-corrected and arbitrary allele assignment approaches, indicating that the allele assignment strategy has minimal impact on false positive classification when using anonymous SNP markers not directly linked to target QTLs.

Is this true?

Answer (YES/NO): NO